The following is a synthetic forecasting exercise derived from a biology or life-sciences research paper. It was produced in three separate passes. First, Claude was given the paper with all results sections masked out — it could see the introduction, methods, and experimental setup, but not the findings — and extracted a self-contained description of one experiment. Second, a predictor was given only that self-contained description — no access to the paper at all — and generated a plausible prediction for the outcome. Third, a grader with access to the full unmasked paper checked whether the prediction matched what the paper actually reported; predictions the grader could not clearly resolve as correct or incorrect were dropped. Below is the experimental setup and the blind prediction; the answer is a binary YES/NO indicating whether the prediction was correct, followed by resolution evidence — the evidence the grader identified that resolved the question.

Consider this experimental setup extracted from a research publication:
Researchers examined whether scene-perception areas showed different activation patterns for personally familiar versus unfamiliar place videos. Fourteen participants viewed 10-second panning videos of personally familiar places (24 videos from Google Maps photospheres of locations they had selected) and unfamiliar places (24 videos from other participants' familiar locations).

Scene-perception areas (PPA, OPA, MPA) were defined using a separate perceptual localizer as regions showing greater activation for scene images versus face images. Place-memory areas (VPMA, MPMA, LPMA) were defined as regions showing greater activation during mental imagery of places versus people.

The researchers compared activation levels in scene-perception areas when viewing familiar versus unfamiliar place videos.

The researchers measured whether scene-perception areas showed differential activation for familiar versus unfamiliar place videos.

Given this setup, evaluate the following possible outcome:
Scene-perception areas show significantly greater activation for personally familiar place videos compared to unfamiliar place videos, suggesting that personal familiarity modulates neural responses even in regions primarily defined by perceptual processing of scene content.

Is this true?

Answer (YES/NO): YES